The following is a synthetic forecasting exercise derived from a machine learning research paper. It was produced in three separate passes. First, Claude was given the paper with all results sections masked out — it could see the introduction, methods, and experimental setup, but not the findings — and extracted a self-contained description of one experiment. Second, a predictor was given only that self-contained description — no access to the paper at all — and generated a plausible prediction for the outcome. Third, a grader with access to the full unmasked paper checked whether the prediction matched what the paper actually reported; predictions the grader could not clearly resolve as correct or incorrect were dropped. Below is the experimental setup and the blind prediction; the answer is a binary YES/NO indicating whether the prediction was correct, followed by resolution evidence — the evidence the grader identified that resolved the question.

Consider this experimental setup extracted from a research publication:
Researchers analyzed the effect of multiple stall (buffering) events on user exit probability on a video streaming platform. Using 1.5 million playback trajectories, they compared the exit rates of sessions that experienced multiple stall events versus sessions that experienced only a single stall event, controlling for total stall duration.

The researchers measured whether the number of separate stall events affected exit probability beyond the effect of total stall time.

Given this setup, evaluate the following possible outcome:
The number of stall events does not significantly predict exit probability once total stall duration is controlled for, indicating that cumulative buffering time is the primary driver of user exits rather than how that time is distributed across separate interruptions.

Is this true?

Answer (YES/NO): NO